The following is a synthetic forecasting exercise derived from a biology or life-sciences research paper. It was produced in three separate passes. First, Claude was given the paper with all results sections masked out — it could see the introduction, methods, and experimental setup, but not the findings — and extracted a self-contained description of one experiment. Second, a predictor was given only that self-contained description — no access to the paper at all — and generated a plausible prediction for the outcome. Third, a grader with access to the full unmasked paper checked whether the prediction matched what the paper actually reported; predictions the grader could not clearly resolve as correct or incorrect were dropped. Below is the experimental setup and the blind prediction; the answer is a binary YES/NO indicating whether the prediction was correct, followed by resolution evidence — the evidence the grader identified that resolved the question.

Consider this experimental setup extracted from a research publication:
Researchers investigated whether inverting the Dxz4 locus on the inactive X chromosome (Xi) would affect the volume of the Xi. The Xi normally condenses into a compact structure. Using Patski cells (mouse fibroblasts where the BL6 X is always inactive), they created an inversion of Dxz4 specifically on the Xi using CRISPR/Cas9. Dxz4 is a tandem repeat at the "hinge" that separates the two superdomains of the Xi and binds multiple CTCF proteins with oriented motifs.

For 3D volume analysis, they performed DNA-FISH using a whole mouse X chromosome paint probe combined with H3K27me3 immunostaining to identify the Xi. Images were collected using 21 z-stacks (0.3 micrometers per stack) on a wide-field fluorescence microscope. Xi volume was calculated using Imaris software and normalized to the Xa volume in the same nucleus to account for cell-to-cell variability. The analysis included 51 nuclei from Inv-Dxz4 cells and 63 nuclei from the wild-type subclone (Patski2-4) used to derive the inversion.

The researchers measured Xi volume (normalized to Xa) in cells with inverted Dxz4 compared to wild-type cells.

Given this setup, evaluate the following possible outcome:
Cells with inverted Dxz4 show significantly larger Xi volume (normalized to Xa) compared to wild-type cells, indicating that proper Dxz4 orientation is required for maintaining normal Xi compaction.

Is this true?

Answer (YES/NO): YES